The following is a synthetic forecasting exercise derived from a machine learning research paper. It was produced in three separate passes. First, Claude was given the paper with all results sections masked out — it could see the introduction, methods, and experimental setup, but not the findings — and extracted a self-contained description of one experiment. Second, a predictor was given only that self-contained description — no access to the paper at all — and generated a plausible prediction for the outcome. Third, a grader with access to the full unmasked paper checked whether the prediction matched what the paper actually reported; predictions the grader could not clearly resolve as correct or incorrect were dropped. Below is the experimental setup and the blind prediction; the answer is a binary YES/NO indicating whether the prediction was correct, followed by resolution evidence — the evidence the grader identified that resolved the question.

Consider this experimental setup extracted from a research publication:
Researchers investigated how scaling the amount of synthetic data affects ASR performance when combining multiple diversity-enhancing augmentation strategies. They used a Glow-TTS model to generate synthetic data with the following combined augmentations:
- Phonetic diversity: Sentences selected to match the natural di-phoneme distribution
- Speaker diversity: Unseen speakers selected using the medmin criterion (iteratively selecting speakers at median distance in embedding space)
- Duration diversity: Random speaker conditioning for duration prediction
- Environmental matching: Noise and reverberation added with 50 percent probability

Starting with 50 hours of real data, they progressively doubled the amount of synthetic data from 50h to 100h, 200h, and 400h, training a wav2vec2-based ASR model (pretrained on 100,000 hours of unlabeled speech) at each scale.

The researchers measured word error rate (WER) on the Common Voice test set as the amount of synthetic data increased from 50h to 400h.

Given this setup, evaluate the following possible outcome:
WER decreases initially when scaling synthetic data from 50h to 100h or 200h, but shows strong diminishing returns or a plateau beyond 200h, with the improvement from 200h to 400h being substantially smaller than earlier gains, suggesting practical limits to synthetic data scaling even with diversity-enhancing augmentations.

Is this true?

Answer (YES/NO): NO